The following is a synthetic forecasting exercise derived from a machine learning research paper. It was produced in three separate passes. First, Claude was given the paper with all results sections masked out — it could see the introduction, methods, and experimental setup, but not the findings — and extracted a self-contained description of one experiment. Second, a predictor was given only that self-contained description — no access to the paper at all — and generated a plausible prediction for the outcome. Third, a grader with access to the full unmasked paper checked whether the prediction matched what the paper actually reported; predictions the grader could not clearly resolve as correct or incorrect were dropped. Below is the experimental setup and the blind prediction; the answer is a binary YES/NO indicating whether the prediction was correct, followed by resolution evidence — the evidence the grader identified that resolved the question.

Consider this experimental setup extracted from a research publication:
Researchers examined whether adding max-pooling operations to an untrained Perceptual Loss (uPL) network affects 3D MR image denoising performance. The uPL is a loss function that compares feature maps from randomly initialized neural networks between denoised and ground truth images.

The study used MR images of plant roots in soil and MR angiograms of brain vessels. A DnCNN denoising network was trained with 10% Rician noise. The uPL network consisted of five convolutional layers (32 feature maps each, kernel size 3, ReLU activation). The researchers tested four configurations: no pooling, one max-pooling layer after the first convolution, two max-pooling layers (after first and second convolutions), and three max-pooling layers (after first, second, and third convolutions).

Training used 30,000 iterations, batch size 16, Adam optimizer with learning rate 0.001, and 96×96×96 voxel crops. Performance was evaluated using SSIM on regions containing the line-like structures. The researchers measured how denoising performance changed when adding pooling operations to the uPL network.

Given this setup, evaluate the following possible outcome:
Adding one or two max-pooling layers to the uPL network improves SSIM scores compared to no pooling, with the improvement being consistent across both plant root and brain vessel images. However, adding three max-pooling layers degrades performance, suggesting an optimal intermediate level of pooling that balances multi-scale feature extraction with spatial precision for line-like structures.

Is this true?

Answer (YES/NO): NO